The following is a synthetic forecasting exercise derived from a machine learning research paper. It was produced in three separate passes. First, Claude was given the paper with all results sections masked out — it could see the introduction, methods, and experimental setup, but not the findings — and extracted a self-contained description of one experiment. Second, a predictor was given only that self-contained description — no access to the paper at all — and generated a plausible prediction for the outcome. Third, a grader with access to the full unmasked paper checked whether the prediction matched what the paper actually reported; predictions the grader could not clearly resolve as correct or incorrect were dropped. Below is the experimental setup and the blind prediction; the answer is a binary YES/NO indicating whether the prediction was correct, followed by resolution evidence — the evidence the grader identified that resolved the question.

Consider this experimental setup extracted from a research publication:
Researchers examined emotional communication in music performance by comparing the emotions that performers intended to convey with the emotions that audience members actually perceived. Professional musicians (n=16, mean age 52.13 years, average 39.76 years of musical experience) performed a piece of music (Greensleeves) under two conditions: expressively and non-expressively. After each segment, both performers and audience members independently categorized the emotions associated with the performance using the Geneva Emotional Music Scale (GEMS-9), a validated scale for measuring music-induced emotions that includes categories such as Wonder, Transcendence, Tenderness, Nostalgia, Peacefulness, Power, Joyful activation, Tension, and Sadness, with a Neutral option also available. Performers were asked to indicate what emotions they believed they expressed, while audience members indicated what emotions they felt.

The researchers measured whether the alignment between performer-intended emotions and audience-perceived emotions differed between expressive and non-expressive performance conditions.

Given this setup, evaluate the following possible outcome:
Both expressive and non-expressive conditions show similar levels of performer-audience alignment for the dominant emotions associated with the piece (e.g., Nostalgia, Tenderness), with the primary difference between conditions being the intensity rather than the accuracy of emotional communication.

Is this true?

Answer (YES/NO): NO